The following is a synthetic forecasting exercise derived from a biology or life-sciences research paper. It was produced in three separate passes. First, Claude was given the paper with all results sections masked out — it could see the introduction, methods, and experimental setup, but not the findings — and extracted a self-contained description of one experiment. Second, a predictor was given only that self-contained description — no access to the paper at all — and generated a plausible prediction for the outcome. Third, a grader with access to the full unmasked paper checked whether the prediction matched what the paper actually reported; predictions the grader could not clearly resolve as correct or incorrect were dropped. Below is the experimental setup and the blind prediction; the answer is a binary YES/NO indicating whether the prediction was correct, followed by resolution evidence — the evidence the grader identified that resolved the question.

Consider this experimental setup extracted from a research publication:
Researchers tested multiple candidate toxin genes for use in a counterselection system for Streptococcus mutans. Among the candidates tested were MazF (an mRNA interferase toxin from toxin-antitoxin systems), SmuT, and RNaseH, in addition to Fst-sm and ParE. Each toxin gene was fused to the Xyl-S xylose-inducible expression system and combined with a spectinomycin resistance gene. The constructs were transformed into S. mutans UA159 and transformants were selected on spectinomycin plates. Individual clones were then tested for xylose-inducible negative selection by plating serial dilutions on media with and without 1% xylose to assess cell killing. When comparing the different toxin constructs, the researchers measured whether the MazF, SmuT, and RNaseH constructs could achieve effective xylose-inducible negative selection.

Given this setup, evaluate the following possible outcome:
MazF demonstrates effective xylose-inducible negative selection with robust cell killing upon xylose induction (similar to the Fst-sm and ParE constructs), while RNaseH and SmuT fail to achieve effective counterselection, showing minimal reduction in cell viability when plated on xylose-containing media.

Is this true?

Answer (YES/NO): NO